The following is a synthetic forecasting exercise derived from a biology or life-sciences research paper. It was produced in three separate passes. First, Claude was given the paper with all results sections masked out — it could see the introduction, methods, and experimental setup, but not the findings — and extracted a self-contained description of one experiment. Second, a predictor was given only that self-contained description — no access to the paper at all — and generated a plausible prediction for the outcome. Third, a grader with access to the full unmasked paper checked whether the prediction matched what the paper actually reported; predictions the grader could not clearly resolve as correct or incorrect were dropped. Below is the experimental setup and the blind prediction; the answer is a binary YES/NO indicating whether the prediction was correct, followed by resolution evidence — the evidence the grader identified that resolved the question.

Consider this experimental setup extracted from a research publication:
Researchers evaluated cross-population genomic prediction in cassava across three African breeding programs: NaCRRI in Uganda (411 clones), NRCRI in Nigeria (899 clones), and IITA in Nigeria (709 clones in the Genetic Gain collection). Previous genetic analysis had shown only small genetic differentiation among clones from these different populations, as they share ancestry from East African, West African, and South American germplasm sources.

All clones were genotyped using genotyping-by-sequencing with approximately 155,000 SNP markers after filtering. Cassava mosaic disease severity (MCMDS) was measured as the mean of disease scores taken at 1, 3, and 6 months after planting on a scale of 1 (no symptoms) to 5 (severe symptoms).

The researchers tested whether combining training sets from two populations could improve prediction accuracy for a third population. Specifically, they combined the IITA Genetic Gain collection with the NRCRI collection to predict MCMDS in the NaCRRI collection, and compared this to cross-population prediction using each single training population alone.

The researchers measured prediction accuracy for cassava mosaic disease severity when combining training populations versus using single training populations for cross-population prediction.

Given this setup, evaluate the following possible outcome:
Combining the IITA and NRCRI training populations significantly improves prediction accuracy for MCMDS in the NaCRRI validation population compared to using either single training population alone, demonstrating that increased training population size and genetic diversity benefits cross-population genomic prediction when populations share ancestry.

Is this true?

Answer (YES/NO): NO